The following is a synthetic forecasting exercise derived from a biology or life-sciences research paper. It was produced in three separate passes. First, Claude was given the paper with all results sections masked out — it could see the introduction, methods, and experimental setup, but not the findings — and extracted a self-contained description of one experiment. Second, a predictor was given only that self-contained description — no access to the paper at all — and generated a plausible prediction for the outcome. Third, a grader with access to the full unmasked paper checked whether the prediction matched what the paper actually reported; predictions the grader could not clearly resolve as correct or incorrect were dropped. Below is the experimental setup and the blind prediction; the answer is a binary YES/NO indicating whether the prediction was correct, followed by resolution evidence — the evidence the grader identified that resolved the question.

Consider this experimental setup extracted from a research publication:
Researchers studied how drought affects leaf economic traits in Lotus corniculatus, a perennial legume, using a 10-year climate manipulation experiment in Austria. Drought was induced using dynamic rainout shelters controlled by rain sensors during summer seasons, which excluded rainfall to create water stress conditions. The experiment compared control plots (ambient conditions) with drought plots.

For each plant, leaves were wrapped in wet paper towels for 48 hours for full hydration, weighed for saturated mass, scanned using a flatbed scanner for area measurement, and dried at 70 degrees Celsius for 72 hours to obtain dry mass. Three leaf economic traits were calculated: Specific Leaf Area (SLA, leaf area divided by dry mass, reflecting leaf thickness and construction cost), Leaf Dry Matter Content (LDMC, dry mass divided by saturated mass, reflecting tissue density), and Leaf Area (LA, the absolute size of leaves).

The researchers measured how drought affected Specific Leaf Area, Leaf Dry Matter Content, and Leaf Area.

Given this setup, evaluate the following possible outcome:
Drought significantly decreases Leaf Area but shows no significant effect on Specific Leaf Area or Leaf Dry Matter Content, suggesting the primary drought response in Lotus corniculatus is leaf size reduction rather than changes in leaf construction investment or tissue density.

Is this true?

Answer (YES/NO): NO